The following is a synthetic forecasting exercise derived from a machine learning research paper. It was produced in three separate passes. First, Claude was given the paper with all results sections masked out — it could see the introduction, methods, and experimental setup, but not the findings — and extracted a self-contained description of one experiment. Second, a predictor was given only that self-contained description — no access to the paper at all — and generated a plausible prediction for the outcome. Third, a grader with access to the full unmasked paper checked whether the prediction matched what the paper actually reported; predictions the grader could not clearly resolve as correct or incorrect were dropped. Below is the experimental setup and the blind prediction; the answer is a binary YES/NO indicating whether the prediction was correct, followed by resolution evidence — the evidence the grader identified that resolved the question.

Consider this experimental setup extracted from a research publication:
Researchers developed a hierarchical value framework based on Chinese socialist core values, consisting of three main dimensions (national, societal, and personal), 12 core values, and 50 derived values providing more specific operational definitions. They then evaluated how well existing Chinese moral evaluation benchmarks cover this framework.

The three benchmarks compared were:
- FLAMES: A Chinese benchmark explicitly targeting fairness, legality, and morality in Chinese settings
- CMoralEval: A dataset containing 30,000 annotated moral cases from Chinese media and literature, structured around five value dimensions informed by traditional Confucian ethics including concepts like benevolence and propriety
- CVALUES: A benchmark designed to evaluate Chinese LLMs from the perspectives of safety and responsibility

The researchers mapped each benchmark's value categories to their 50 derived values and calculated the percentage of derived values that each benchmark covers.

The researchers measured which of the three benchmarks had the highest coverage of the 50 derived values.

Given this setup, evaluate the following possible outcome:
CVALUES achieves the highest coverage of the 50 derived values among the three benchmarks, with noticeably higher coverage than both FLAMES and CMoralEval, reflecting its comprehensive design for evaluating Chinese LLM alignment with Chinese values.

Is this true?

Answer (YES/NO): YES